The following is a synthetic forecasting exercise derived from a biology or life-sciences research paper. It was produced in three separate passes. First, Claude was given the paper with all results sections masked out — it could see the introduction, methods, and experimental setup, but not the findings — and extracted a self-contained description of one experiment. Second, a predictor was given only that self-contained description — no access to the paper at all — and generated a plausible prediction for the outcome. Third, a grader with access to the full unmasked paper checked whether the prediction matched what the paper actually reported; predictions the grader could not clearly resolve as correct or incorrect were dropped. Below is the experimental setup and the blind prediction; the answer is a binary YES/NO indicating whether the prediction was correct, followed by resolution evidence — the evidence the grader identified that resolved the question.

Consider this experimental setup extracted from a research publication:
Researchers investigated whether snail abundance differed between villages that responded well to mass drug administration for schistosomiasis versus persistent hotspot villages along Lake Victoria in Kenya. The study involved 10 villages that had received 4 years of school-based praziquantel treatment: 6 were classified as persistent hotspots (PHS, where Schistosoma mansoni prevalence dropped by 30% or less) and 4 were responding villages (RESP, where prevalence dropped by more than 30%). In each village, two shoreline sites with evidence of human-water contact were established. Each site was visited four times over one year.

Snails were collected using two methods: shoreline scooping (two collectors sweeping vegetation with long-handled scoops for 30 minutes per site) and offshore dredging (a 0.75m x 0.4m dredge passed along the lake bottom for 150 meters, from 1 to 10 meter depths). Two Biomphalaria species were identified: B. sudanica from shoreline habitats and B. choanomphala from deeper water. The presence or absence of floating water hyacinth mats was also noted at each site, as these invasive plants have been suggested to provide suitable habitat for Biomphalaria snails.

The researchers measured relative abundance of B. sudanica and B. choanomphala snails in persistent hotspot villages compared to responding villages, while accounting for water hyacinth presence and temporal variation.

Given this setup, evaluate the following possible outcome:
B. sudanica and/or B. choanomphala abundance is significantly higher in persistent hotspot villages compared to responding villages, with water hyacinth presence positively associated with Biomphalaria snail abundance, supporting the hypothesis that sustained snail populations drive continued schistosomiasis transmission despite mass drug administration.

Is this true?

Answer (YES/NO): NO